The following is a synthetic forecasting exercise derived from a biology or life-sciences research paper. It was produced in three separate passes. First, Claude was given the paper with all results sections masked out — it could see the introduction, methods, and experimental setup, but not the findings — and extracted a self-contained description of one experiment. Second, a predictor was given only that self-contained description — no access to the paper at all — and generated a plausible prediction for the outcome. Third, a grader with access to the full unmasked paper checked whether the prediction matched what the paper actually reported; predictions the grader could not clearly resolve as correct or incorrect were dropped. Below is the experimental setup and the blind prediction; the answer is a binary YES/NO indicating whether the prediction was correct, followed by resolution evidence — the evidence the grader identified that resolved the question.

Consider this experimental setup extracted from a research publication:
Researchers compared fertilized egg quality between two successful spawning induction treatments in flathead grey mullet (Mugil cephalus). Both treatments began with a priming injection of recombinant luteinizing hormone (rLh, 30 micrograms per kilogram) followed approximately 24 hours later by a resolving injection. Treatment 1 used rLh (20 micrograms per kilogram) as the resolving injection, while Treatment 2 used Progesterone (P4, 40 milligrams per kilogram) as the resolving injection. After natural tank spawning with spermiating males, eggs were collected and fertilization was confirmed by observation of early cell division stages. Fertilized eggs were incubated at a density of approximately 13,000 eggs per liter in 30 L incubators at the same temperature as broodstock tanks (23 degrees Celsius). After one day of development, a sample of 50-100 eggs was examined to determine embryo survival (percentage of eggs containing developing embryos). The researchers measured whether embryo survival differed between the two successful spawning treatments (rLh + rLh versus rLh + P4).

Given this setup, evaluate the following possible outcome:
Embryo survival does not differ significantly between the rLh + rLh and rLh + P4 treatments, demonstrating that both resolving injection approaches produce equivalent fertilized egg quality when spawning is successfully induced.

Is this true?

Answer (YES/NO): YES